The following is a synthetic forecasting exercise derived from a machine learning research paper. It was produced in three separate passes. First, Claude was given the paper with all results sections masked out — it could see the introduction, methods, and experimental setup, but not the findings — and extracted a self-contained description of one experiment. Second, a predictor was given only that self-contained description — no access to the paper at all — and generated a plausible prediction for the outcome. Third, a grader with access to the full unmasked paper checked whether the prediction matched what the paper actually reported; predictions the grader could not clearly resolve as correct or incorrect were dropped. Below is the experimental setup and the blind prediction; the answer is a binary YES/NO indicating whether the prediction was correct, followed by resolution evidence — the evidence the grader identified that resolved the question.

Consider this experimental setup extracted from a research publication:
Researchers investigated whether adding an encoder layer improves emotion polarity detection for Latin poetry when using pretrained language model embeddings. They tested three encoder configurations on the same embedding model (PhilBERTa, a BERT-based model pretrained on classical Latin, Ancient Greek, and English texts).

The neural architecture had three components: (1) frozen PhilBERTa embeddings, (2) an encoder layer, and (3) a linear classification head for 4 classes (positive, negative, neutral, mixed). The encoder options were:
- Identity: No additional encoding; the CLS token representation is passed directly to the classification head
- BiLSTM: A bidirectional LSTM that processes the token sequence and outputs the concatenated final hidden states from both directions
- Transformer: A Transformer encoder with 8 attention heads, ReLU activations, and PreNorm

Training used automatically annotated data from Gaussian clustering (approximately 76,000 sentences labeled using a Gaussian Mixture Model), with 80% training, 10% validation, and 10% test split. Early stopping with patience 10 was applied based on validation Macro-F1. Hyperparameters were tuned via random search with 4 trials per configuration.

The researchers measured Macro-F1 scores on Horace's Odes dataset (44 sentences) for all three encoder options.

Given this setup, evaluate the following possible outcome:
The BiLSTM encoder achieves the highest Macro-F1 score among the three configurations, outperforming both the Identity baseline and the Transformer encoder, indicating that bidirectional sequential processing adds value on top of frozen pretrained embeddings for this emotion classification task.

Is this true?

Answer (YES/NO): NO